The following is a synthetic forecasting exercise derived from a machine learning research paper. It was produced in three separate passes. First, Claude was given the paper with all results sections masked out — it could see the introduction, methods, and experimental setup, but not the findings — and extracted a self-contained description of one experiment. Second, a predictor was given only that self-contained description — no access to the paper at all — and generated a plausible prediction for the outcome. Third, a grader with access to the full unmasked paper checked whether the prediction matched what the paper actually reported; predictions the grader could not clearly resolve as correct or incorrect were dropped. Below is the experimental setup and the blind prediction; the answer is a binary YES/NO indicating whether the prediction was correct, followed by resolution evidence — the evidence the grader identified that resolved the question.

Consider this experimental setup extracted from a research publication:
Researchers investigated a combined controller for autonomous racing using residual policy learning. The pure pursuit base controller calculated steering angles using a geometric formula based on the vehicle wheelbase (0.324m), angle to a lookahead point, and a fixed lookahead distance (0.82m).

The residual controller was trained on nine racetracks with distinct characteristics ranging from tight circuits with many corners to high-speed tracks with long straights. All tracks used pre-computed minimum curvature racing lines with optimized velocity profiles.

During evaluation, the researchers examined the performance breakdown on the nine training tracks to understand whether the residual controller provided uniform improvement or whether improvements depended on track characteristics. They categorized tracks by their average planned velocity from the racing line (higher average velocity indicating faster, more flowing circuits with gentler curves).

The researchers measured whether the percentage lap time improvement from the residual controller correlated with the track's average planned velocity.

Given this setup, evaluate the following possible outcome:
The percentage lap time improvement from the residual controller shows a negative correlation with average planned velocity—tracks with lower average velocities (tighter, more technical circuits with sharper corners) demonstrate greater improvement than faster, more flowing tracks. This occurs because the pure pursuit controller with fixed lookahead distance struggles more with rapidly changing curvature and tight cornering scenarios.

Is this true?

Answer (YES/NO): YES